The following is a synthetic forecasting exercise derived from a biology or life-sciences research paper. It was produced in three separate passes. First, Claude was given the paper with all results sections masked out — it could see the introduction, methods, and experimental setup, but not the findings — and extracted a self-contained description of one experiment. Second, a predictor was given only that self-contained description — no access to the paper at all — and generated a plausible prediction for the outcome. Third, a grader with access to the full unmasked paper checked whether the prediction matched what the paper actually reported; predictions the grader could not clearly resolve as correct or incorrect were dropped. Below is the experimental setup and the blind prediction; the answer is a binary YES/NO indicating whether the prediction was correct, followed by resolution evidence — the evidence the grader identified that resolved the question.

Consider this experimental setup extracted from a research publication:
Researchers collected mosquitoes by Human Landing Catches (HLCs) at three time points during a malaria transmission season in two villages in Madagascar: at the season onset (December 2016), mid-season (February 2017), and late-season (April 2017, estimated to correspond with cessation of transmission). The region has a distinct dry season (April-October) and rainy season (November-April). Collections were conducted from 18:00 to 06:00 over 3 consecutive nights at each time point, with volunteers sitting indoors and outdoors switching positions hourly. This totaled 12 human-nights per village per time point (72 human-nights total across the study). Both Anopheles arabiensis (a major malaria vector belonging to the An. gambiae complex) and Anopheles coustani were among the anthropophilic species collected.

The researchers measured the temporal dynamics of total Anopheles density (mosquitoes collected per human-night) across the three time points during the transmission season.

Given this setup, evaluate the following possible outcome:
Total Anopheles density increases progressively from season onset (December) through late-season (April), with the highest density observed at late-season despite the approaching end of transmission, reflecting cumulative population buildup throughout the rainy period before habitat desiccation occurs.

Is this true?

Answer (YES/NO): NO